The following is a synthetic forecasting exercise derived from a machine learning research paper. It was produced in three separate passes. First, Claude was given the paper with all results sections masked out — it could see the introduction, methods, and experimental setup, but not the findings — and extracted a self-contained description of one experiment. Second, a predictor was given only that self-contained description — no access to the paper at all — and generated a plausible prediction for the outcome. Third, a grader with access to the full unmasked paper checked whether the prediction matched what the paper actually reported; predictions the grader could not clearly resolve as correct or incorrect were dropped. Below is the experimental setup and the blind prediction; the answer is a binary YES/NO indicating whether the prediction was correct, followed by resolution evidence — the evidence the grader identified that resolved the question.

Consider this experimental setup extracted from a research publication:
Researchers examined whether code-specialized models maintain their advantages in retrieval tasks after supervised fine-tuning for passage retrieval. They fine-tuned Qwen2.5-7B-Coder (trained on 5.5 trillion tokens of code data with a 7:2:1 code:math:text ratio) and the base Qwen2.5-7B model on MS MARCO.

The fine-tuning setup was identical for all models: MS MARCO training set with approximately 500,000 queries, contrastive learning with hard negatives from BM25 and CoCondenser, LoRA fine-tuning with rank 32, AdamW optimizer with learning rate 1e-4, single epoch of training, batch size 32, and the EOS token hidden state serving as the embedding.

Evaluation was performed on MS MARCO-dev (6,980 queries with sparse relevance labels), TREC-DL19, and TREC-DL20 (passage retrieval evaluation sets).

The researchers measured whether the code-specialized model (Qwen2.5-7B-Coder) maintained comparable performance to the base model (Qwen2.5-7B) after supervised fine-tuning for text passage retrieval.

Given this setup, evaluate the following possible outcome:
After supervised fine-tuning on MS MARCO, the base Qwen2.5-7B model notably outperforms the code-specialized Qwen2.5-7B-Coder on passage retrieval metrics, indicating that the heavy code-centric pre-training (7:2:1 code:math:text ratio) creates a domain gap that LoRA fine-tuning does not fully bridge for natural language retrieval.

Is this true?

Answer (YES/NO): NO